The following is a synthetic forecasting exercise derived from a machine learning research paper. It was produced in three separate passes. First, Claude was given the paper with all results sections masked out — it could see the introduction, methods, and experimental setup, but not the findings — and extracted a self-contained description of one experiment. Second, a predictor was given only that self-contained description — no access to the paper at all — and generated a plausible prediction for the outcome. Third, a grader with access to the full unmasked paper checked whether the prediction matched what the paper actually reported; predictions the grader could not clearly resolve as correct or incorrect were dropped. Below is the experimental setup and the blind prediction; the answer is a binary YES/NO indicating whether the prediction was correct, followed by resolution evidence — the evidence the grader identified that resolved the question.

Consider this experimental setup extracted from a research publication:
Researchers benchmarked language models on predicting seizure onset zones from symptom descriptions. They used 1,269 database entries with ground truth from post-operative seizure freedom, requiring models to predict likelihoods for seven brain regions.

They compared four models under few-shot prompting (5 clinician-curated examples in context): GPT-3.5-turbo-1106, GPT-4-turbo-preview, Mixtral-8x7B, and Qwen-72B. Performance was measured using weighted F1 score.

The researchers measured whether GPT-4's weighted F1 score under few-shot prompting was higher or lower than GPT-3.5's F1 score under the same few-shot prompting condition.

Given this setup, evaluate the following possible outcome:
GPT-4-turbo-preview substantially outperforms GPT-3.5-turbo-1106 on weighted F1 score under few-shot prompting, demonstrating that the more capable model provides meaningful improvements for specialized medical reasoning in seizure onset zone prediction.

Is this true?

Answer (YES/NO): NO